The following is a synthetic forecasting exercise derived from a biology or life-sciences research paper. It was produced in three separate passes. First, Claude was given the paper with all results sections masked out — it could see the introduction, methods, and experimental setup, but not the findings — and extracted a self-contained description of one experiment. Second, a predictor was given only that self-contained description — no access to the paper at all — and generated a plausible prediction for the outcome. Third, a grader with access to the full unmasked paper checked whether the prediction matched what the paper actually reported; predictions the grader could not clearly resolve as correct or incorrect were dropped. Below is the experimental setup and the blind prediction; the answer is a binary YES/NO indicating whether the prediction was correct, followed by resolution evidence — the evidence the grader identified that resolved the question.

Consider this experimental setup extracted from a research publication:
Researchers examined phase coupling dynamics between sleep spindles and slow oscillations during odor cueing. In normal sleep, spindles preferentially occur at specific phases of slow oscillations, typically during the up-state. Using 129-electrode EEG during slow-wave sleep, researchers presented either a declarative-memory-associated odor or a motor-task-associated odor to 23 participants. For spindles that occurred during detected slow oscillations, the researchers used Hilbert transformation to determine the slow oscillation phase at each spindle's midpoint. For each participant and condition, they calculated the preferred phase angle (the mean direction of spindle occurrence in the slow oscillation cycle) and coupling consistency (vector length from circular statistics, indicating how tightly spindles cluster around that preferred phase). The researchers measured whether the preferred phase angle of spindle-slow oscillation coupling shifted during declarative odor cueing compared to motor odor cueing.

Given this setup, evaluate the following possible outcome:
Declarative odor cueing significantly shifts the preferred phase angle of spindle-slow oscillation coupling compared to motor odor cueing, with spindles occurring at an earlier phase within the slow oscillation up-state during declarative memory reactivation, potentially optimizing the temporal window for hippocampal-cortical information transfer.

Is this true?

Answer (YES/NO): NO